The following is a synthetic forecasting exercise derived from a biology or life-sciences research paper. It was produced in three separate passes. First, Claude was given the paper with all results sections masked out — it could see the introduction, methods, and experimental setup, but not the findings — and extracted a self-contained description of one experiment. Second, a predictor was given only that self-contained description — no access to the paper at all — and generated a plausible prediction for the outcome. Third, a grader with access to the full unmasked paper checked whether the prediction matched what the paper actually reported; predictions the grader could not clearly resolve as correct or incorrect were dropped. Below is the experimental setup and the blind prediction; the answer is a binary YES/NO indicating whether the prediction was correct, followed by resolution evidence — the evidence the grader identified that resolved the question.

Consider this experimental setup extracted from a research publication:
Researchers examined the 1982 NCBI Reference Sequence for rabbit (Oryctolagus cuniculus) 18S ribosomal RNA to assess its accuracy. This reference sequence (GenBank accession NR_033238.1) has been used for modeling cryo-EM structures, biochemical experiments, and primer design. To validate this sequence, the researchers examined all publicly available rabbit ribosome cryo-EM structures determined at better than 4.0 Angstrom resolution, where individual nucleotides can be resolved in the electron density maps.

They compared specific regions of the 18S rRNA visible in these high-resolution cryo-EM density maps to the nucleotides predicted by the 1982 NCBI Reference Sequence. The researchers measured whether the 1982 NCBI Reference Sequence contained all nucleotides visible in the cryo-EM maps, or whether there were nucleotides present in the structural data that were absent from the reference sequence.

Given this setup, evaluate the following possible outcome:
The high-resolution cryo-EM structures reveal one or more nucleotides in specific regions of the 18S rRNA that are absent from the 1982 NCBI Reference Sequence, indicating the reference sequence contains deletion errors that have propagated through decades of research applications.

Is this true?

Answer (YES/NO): YES